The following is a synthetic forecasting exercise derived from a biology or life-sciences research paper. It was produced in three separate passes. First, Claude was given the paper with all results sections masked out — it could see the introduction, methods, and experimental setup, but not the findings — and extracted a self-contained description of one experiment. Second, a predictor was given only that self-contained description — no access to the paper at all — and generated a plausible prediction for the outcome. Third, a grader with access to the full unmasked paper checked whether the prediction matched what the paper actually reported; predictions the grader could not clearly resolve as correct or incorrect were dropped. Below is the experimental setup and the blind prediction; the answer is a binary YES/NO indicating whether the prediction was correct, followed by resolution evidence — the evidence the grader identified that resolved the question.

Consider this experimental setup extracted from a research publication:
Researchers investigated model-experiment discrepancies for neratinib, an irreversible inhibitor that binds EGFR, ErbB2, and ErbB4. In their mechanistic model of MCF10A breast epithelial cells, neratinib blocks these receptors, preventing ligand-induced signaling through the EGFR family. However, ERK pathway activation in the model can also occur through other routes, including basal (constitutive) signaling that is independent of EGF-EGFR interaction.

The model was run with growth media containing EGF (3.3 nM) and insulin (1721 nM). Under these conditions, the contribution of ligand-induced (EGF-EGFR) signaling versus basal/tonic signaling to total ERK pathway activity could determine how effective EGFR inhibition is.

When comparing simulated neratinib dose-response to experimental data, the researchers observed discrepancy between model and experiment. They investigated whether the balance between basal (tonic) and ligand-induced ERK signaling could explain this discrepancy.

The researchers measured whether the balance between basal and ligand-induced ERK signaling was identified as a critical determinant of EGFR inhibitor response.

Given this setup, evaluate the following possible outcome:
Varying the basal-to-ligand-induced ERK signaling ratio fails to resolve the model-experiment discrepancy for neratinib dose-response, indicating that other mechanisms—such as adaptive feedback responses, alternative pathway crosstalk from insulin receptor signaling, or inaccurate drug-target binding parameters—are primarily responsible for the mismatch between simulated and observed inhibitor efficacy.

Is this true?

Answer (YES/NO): NO